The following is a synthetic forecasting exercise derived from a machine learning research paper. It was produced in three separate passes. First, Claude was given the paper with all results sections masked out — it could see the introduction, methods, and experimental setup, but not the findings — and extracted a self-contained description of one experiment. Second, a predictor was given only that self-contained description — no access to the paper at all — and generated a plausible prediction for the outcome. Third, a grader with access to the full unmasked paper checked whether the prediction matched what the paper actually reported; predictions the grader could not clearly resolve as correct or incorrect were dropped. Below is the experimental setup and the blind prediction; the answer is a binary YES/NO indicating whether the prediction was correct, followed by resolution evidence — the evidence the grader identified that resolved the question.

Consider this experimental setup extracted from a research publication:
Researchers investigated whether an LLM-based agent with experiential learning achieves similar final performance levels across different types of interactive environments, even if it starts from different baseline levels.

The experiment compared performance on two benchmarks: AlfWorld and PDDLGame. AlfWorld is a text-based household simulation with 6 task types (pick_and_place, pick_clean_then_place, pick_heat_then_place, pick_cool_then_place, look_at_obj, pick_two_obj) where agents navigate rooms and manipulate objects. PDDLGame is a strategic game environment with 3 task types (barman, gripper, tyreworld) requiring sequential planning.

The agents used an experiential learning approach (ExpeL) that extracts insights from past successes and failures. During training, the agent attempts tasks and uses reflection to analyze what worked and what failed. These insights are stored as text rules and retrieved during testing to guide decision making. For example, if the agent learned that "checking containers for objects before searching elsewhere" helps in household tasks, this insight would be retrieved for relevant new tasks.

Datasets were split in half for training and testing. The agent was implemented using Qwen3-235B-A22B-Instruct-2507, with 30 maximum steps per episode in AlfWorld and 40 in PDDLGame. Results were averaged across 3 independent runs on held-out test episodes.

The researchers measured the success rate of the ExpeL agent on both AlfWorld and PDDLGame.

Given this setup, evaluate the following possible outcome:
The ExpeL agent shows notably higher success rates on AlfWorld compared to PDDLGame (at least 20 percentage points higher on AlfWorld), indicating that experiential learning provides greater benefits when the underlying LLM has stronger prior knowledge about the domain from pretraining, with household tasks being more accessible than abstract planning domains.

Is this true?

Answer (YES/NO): NO